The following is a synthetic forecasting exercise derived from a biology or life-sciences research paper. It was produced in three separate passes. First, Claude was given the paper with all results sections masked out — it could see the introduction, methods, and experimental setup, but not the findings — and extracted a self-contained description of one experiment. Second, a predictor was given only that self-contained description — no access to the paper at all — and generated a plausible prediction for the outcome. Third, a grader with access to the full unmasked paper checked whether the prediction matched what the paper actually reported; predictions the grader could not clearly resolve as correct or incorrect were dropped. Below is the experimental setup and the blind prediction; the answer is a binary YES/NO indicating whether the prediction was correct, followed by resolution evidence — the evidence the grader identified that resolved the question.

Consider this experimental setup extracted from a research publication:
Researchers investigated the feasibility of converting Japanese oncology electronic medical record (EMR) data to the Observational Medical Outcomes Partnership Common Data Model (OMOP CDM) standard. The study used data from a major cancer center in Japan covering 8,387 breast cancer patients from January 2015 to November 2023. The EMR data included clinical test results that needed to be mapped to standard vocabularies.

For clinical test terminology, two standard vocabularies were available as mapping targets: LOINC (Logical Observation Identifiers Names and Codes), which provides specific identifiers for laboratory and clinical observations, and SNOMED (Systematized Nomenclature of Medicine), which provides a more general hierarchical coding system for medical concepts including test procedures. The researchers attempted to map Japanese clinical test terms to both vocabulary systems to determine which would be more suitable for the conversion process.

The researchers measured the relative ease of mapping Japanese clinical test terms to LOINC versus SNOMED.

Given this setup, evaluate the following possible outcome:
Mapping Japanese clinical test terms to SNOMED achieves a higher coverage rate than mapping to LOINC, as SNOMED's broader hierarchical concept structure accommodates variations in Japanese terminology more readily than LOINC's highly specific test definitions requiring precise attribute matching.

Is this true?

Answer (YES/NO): YES